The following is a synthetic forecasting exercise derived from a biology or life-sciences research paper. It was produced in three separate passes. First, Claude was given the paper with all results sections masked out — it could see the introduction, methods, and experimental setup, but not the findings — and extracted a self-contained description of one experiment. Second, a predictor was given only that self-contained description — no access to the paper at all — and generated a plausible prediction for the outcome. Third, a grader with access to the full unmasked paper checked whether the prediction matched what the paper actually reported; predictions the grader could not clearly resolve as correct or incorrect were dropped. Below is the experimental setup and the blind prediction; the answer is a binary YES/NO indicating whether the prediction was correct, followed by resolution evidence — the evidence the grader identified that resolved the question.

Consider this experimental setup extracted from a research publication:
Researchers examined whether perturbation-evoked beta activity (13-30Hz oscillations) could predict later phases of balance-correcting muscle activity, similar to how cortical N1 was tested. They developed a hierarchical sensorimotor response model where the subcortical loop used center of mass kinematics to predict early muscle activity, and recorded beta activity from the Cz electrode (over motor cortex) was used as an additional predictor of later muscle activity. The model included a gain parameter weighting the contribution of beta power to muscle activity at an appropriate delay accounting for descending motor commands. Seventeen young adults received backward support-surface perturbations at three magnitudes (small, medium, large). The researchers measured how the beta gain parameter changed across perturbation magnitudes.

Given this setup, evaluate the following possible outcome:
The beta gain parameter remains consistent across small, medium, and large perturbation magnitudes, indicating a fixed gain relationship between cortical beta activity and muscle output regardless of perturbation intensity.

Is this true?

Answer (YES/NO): NO